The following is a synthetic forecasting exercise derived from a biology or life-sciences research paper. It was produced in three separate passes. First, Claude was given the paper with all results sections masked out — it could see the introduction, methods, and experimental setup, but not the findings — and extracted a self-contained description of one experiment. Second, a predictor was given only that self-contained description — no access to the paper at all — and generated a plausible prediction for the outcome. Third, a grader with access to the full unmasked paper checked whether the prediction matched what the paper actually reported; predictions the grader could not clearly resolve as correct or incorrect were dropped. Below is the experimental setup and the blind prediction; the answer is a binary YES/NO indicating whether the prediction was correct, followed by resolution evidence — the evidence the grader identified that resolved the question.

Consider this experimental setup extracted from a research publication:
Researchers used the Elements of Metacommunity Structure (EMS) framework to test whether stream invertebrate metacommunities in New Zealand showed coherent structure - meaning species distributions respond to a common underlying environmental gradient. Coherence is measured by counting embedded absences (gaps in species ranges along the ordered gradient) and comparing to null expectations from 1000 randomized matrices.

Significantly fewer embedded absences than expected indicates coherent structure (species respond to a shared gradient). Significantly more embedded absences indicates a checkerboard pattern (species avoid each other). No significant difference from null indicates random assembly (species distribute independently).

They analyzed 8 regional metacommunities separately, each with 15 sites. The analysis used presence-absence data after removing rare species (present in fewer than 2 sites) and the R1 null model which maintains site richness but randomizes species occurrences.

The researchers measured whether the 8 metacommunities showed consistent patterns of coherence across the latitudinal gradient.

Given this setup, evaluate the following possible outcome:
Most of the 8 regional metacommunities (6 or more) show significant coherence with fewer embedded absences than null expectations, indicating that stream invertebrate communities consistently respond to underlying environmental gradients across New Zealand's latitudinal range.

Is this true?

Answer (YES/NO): NO